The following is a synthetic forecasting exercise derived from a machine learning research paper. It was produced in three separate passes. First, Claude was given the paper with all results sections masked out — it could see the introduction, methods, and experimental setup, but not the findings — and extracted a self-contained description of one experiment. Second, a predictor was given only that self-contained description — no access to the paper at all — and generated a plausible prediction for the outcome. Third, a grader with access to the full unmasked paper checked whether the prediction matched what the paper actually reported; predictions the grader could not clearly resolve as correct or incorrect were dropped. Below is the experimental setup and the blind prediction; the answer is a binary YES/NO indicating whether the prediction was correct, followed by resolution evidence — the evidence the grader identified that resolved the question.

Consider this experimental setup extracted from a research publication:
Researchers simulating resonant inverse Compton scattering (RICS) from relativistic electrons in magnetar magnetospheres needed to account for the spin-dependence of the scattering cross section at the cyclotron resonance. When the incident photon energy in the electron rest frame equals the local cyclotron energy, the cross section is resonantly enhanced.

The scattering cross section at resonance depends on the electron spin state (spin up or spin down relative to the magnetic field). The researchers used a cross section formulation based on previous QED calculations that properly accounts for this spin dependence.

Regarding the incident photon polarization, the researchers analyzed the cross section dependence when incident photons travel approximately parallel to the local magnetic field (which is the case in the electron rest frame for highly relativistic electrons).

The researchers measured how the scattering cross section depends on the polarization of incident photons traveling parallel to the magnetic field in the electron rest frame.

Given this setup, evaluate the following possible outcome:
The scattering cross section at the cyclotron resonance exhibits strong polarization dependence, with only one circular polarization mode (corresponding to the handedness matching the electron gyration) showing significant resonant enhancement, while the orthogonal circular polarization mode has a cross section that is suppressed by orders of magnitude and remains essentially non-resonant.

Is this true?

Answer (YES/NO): NO